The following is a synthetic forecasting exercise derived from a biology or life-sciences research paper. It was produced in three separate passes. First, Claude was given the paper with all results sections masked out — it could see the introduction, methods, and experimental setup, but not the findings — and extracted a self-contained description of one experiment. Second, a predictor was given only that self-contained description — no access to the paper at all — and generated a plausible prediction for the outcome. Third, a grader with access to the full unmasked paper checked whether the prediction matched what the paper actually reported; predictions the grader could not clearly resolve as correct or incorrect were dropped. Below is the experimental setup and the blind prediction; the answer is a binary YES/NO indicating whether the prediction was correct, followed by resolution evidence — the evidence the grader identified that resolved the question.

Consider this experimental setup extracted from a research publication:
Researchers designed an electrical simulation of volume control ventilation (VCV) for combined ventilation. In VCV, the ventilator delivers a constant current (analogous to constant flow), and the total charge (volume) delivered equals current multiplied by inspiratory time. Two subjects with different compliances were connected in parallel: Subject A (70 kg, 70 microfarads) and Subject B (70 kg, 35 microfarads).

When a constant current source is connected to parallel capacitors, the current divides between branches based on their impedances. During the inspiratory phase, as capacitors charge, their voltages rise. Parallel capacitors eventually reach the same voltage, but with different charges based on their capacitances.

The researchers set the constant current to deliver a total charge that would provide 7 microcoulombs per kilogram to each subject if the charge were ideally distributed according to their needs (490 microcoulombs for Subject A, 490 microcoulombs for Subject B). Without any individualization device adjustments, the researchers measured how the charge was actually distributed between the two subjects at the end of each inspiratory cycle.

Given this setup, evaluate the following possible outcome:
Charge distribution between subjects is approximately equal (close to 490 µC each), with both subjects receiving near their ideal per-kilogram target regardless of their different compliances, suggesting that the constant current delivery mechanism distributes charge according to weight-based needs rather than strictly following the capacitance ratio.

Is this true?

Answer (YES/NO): NO